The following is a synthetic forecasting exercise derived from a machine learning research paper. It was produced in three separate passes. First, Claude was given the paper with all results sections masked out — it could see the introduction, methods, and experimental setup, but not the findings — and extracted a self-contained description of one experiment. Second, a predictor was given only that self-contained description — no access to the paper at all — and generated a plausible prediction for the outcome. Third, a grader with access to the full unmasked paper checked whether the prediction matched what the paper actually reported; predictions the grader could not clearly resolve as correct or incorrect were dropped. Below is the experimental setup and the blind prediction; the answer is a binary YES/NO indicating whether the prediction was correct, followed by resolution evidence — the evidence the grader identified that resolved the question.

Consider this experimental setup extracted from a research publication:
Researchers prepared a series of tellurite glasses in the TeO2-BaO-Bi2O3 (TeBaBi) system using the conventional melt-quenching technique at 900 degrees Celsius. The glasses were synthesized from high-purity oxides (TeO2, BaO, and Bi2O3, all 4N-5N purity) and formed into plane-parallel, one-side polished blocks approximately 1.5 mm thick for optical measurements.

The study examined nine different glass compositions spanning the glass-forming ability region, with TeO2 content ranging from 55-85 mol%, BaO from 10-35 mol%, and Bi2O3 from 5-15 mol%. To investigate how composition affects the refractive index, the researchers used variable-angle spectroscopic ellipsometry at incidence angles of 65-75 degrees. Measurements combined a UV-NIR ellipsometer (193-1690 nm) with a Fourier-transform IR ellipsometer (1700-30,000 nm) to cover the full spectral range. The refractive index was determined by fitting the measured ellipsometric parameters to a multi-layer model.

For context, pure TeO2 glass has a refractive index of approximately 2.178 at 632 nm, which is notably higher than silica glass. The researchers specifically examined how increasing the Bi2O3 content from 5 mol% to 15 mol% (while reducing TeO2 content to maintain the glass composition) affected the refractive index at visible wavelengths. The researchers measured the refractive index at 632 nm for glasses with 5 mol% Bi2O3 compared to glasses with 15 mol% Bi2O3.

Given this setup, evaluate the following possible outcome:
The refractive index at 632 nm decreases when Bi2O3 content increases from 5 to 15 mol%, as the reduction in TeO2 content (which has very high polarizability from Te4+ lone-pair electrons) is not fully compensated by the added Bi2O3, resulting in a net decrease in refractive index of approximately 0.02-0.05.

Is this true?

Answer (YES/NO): NO